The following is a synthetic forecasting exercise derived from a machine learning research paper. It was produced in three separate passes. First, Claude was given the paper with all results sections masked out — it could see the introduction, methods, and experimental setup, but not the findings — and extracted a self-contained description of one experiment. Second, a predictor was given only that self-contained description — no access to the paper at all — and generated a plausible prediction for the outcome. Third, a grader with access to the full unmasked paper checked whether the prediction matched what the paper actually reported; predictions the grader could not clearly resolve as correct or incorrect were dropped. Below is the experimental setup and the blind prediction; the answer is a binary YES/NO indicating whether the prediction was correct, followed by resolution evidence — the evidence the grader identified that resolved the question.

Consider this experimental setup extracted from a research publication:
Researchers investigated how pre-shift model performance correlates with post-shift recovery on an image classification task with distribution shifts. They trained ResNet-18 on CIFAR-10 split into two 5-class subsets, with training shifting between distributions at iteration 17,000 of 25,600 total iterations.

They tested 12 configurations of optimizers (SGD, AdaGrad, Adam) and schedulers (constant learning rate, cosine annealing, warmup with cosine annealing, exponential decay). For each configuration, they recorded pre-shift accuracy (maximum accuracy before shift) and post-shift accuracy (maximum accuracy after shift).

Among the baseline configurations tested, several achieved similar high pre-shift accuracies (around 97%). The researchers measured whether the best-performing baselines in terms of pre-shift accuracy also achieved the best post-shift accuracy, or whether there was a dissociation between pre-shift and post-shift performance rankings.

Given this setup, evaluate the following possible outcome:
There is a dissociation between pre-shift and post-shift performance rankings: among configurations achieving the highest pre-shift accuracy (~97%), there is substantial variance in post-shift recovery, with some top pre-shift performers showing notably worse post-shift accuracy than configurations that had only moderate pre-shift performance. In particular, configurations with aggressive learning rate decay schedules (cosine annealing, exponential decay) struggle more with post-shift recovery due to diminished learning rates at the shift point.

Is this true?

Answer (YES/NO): NO